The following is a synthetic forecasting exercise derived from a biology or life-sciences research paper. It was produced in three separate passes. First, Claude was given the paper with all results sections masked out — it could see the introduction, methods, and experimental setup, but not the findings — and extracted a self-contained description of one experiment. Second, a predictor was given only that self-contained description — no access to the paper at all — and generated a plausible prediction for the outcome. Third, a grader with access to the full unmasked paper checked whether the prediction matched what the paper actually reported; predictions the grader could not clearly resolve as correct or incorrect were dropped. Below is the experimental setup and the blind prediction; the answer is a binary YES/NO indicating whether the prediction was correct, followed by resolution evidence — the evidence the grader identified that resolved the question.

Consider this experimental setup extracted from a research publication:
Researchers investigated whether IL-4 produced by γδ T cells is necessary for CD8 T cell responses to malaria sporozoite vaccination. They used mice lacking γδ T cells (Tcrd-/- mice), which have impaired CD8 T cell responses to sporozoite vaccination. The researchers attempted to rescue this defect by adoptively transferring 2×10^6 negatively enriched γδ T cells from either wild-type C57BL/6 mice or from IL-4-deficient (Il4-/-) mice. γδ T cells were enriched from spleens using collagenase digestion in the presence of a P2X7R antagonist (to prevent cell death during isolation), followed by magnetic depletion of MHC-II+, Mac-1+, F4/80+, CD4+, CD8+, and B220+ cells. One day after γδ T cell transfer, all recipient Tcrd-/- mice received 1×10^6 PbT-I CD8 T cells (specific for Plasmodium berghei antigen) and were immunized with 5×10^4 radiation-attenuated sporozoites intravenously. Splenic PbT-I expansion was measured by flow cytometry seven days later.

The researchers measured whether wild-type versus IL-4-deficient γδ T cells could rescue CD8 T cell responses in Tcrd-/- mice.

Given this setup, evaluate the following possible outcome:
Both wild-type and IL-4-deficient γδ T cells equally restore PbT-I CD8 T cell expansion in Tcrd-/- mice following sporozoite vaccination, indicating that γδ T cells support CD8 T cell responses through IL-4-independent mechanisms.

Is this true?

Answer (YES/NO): NO